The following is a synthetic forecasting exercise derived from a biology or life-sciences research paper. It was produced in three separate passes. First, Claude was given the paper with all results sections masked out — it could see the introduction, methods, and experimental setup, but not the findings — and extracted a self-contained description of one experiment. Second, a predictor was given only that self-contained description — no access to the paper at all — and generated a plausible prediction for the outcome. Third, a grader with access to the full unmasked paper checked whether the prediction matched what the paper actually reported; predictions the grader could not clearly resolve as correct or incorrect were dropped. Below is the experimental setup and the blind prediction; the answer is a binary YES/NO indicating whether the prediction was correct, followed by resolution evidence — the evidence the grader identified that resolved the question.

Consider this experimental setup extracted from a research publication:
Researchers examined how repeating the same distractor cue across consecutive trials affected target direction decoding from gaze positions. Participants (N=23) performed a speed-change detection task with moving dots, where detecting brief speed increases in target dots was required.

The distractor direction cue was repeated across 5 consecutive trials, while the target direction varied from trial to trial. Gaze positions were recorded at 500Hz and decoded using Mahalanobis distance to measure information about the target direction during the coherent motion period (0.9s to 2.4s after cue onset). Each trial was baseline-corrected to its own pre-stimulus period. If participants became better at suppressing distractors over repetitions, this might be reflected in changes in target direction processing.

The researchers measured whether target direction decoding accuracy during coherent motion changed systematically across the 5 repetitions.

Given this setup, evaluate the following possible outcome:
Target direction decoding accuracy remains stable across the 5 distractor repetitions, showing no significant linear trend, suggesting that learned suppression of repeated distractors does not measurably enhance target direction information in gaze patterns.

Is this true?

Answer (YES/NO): YES